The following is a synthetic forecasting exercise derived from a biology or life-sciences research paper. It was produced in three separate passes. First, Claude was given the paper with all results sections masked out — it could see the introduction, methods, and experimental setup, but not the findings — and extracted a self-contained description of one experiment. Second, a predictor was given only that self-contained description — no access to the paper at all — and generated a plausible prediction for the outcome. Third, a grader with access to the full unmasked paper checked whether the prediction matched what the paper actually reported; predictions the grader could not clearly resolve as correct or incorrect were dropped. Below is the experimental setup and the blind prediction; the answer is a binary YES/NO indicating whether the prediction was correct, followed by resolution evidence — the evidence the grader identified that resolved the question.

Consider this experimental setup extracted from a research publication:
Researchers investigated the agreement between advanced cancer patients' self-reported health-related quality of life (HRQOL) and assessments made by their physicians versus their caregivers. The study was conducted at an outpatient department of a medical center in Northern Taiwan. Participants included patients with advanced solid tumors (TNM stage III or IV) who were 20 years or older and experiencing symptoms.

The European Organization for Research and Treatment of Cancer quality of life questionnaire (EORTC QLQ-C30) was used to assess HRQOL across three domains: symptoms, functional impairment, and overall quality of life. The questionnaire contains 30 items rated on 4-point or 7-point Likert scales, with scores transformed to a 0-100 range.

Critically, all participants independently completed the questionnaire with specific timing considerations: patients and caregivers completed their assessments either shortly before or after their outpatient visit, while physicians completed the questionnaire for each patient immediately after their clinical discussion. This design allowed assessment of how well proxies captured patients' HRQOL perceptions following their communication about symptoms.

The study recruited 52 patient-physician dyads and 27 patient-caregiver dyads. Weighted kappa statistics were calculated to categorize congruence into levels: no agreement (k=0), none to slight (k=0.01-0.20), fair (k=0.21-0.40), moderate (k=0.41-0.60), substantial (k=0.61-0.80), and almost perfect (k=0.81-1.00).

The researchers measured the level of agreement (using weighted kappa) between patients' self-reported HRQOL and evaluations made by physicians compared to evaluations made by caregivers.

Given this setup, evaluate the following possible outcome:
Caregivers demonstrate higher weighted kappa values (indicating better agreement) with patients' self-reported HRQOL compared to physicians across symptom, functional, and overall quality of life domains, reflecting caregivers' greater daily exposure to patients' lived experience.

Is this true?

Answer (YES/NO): YES